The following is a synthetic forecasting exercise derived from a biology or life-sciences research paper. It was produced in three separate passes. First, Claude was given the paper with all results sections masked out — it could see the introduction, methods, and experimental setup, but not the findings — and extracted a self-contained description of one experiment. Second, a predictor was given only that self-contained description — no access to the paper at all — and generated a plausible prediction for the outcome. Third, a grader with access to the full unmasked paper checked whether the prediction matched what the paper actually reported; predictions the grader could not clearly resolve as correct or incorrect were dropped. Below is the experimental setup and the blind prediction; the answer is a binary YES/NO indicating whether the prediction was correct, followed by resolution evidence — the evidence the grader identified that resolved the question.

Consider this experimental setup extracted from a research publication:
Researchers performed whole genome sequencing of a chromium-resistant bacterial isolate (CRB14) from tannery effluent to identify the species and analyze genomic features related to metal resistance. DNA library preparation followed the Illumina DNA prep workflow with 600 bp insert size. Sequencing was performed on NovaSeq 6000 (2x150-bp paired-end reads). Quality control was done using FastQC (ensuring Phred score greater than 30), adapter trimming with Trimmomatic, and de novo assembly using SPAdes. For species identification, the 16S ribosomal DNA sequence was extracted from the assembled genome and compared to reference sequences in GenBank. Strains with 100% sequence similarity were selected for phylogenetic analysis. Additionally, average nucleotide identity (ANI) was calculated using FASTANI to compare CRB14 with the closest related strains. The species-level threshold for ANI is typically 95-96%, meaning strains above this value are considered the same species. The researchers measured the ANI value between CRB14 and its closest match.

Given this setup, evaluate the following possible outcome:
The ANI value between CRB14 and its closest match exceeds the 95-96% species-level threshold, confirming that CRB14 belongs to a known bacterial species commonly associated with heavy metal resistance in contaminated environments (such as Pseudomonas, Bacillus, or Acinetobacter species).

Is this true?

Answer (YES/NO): YES